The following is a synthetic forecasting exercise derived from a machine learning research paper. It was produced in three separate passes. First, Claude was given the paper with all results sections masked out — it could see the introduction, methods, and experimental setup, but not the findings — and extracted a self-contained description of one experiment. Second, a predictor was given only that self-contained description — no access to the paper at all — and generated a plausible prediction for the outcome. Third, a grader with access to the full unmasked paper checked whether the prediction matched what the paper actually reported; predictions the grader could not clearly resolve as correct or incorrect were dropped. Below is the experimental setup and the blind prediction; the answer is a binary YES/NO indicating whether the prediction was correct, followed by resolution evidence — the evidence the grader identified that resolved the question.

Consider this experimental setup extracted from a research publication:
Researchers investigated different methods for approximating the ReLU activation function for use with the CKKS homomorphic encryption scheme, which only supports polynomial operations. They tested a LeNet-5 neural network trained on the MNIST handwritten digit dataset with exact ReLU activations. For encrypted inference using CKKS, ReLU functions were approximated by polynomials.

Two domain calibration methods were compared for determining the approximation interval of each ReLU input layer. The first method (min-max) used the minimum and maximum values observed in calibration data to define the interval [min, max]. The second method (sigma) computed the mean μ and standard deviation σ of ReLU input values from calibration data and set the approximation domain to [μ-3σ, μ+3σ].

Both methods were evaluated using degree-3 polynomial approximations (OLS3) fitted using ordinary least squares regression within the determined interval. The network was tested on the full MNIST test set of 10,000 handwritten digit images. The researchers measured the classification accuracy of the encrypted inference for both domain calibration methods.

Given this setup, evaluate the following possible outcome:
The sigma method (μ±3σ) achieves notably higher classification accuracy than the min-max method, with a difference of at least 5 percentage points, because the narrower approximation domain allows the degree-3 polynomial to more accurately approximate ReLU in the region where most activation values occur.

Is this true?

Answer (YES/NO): YES